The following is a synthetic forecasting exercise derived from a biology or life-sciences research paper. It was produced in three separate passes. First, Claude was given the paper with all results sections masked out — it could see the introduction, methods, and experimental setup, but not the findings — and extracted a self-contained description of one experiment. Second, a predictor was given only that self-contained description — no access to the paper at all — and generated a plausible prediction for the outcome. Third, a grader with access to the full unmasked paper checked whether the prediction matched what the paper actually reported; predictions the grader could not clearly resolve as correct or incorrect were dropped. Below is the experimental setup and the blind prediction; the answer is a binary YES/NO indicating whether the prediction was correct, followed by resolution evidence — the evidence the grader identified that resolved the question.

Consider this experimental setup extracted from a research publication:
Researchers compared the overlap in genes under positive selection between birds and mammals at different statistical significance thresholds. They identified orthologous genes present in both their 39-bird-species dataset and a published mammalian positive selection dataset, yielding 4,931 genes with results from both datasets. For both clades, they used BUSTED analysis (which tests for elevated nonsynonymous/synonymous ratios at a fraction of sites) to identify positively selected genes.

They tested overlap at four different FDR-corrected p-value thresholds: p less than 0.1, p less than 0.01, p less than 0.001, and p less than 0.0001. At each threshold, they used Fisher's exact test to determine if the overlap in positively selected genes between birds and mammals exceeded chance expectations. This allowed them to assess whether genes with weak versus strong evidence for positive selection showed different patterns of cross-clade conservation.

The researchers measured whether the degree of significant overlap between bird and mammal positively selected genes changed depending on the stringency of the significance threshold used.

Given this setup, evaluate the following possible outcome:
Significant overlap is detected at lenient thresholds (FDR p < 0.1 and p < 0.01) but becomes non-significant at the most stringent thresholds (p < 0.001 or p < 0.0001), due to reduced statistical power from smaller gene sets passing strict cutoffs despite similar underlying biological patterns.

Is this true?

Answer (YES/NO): NO